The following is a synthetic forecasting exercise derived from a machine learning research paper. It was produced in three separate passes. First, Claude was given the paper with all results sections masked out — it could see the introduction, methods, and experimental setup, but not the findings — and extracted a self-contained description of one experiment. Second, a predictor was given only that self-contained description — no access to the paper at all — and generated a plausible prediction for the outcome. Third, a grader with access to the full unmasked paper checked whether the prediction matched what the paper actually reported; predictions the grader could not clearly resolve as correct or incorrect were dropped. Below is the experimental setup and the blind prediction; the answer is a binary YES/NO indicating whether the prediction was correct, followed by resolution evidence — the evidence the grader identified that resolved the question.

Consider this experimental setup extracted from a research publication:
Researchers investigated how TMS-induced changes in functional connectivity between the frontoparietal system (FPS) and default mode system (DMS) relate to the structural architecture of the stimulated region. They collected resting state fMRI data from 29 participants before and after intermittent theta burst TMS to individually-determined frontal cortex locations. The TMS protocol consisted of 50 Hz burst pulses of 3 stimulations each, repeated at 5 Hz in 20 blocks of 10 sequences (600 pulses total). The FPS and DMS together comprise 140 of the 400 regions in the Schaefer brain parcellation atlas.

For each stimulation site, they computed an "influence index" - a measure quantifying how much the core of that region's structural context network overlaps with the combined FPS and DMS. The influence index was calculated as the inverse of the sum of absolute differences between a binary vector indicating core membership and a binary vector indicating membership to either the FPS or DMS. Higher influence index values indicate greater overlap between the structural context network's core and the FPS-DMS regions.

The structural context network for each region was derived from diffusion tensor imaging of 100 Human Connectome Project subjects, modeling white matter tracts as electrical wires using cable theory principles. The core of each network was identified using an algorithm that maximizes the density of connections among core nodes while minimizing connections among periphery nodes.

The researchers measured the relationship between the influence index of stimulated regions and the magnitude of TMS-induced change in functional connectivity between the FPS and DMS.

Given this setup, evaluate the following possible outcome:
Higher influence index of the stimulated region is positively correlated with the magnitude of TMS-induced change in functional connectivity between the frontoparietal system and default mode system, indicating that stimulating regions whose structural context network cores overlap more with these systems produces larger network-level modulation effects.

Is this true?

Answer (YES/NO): YES